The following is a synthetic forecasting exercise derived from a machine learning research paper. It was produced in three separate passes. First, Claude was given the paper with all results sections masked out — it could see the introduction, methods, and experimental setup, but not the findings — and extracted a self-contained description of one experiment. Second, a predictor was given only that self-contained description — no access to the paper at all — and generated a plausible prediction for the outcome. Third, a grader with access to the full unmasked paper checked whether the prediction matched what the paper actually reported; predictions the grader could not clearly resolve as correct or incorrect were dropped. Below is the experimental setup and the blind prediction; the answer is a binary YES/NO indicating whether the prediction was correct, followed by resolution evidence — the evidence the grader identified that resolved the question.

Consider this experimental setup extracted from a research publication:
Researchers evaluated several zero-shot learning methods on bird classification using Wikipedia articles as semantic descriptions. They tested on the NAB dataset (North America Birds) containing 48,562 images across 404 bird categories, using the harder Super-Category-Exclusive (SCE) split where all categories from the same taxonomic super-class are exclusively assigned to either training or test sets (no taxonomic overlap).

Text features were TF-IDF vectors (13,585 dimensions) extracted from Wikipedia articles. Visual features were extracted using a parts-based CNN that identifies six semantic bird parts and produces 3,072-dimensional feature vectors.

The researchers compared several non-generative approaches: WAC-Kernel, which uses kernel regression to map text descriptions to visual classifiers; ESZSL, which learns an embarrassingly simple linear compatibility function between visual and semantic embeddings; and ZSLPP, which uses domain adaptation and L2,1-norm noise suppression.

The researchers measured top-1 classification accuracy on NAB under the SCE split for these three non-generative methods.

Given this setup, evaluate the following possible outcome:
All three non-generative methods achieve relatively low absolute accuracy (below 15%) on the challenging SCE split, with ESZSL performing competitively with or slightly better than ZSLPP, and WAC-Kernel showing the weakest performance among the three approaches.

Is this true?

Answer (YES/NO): NO